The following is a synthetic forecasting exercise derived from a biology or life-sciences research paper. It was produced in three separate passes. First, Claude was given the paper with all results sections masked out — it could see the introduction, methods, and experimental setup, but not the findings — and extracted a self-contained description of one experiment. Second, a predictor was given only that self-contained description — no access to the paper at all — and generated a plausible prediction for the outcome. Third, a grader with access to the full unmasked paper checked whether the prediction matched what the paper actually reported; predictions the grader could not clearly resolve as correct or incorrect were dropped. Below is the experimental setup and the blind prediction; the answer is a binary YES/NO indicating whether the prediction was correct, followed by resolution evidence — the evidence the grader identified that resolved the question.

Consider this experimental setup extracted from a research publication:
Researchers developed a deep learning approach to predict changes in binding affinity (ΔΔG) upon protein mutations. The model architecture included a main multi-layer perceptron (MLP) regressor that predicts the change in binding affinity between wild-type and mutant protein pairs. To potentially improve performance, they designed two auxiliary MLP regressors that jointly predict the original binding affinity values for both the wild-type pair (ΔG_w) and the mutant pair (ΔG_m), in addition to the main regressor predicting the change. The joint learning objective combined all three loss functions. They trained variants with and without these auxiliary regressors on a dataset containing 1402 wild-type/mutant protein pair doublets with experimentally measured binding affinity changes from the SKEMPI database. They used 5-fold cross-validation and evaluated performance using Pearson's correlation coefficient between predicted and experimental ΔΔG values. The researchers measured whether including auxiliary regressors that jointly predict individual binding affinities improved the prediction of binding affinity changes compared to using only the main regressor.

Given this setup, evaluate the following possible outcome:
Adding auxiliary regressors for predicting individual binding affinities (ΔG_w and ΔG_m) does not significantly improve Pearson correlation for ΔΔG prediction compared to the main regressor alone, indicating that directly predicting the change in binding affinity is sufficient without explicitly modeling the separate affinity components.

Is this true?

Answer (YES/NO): NO